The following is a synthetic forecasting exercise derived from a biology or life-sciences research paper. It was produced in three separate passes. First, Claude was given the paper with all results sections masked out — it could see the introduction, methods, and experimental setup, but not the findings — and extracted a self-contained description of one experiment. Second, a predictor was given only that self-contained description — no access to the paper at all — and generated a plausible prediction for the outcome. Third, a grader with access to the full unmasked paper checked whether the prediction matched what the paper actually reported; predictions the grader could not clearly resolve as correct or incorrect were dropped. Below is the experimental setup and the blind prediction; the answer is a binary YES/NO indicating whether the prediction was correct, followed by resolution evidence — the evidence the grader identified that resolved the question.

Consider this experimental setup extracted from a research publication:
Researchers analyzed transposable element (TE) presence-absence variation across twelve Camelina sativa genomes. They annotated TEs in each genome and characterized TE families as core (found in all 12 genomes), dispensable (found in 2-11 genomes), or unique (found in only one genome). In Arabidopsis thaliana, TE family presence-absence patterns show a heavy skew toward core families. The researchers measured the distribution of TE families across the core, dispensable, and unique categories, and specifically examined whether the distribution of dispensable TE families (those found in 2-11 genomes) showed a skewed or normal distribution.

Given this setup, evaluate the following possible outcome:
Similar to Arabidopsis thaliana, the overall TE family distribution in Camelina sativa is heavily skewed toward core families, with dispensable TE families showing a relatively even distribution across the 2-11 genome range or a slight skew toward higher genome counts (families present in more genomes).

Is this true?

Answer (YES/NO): NO